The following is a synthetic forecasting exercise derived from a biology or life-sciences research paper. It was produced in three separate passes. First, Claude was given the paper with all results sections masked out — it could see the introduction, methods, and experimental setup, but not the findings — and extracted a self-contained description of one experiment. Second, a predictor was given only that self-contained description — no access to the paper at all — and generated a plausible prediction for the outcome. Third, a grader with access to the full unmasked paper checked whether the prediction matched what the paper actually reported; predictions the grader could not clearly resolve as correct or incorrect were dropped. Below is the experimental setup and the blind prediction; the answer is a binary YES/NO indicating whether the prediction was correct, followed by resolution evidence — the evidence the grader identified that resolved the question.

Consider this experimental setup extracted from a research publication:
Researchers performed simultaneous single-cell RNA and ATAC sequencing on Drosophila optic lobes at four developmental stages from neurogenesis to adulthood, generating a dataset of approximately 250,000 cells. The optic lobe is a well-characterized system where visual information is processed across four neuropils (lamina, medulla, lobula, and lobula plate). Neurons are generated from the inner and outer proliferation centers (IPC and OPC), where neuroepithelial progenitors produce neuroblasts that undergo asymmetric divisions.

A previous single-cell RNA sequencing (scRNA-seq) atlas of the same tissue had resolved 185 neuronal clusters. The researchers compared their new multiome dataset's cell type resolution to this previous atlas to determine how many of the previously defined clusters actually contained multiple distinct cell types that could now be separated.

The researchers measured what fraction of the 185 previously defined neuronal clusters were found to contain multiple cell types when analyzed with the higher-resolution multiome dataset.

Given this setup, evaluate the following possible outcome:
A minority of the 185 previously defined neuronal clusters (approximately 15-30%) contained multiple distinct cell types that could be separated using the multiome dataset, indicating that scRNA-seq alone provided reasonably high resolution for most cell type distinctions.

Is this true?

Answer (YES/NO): YES